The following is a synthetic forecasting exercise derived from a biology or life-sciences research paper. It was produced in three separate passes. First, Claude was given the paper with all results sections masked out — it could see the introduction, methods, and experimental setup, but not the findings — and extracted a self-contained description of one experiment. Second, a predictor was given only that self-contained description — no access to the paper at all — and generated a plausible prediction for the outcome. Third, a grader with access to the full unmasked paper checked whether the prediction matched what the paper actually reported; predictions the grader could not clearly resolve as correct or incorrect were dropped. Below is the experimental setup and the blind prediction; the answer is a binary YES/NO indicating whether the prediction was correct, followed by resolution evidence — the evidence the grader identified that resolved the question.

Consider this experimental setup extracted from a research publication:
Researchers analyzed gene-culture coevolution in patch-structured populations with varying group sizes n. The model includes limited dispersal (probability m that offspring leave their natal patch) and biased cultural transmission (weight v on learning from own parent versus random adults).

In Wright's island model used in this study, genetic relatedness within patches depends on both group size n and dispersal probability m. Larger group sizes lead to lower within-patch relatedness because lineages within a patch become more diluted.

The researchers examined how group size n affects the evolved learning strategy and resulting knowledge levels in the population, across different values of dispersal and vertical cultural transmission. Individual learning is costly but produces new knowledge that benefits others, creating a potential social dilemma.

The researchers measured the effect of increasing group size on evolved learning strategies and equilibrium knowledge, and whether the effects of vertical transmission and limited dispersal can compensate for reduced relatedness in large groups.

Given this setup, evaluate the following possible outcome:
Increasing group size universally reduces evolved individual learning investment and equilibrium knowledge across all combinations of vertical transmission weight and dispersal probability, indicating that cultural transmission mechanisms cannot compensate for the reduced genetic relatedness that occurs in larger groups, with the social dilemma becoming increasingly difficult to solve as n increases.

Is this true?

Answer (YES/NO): NO